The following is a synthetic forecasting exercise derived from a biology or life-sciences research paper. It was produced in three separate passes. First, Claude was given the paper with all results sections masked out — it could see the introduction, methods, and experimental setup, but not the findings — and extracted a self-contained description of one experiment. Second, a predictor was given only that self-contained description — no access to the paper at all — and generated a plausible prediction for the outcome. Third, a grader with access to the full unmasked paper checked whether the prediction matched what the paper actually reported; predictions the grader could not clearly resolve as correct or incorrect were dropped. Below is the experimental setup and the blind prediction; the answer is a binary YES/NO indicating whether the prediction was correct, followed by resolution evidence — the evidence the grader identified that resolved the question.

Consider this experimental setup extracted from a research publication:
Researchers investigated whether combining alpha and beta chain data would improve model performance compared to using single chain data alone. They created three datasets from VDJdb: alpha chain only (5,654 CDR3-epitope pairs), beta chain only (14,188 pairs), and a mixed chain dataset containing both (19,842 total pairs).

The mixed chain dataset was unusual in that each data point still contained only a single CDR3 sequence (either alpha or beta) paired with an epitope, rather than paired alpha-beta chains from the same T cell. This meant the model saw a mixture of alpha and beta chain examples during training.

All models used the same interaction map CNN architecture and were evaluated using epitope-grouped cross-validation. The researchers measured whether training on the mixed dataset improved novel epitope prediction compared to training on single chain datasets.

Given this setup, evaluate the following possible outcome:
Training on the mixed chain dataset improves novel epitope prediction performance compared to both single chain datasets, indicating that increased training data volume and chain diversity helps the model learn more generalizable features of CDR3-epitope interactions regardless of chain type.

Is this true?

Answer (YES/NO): NO